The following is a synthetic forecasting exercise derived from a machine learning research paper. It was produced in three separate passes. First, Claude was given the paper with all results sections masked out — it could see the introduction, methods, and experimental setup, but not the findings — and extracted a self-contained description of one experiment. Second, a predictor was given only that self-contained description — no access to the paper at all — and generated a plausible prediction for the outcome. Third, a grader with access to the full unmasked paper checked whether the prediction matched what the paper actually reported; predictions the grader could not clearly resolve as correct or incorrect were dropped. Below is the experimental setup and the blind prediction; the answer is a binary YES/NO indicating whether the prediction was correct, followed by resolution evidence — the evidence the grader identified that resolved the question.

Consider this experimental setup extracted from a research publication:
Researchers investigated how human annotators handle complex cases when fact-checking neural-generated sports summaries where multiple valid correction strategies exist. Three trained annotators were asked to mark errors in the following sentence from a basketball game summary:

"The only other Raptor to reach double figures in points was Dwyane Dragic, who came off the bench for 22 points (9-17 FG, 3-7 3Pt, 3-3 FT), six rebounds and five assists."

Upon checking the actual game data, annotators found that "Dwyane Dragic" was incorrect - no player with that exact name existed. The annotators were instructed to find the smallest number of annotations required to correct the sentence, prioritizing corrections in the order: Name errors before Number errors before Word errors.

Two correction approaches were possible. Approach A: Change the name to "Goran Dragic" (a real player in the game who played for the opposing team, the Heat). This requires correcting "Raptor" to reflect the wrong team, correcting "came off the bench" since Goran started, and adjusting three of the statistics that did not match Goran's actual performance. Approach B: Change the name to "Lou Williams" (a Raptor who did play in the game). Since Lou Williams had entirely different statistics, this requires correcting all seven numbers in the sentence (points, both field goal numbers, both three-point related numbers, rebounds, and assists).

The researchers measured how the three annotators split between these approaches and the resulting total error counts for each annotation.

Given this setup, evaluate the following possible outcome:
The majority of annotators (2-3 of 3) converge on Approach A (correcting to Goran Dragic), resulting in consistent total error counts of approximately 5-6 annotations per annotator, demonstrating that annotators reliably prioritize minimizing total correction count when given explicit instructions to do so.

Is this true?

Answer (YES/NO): NO